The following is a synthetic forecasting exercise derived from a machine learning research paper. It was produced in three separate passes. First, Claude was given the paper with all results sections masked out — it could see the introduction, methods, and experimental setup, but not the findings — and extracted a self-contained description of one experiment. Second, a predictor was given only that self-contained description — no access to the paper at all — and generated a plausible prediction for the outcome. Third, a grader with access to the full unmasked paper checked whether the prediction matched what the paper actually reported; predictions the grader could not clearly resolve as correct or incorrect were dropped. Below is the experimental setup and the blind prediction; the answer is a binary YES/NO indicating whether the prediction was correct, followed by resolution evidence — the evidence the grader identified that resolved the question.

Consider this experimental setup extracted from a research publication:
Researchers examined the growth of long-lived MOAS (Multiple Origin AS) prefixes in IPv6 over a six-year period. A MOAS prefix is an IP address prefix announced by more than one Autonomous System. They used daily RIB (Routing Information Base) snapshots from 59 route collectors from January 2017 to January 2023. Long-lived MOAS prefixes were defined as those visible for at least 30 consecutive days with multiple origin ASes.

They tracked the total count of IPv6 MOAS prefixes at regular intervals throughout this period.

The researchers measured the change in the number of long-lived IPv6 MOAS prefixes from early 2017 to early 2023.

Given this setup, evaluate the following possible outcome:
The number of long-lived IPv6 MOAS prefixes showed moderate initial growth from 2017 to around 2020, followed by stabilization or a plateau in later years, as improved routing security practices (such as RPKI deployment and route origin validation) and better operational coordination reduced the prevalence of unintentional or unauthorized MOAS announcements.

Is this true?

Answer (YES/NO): NO